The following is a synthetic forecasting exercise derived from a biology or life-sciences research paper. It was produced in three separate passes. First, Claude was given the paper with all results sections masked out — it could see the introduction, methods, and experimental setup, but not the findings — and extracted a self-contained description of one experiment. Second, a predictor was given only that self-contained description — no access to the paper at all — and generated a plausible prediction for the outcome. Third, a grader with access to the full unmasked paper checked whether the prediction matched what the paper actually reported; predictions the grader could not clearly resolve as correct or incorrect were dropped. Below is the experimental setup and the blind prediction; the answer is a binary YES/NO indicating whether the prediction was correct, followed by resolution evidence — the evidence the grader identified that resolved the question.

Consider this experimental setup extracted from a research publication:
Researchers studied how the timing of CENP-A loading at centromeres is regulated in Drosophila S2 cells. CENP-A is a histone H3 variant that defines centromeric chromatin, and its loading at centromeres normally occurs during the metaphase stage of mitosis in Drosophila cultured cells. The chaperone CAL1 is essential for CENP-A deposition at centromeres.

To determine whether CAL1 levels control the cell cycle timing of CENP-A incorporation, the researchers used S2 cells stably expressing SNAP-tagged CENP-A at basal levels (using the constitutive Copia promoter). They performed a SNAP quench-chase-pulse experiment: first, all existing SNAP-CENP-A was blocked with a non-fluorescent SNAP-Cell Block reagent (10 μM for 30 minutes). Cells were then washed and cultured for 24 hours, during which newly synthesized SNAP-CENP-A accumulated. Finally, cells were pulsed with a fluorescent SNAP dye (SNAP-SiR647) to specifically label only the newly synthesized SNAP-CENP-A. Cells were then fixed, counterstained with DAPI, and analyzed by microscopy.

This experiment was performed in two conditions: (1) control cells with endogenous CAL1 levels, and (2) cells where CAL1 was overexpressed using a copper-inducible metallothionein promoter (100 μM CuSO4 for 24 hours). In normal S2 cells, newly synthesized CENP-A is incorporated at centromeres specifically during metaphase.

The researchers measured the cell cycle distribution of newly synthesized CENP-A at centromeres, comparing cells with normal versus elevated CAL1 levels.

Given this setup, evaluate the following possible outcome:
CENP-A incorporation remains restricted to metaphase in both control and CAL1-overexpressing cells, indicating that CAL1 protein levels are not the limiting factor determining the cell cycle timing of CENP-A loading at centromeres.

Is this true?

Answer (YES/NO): NO